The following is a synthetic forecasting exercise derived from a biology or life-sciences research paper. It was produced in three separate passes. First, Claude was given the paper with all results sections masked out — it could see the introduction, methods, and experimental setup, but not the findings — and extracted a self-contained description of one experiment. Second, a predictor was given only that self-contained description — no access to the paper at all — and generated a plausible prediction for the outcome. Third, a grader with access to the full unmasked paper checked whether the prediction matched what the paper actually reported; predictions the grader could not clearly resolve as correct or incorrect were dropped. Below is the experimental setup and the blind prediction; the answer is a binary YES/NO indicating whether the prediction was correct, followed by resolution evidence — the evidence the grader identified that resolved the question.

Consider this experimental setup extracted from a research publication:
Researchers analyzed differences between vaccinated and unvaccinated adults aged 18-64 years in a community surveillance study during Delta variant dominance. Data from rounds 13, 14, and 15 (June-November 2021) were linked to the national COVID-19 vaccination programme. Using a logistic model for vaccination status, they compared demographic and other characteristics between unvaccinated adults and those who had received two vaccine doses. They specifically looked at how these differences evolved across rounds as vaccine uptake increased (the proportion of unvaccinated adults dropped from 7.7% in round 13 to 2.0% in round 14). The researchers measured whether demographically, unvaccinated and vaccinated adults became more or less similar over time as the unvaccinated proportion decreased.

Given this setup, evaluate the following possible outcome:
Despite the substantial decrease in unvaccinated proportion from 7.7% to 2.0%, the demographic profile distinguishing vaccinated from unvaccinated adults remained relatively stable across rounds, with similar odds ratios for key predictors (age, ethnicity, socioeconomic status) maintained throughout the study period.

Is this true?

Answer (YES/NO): NO